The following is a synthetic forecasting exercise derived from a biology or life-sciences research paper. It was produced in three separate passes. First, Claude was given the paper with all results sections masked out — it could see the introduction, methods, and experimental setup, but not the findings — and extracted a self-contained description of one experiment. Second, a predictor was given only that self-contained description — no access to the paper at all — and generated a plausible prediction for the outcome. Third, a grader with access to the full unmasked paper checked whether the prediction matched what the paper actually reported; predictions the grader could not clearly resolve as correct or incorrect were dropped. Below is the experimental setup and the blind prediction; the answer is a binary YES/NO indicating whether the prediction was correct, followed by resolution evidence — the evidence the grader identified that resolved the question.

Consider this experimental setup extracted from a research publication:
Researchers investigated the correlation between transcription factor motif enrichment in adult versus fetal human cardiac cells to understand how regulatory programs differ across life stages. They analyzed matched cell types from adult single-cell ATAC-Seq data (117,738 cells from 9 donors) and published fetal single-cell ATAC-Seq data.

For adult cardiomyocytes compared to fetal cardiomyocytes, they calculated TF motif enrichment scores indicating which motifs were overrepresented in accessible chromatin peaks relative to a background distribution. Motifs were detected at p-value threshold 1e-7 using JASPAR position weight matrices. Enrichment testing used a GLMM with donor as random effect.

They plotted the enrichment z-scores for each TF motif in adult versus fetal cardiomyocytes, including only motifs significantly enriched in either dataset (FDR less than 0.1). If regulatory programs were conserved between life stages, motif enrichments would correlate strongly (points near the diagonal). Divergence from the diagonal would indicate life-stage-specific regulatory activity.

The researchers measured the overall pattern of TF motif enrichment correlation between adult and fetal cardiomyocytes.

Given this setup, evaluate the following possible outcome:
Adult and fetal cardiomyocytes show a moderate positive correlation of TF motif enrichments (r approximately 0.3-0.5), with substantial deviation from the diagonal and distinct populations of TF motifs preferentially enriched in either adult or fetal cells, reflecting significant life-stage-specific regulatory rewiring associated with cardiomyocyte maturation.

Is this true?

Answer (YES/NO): NO